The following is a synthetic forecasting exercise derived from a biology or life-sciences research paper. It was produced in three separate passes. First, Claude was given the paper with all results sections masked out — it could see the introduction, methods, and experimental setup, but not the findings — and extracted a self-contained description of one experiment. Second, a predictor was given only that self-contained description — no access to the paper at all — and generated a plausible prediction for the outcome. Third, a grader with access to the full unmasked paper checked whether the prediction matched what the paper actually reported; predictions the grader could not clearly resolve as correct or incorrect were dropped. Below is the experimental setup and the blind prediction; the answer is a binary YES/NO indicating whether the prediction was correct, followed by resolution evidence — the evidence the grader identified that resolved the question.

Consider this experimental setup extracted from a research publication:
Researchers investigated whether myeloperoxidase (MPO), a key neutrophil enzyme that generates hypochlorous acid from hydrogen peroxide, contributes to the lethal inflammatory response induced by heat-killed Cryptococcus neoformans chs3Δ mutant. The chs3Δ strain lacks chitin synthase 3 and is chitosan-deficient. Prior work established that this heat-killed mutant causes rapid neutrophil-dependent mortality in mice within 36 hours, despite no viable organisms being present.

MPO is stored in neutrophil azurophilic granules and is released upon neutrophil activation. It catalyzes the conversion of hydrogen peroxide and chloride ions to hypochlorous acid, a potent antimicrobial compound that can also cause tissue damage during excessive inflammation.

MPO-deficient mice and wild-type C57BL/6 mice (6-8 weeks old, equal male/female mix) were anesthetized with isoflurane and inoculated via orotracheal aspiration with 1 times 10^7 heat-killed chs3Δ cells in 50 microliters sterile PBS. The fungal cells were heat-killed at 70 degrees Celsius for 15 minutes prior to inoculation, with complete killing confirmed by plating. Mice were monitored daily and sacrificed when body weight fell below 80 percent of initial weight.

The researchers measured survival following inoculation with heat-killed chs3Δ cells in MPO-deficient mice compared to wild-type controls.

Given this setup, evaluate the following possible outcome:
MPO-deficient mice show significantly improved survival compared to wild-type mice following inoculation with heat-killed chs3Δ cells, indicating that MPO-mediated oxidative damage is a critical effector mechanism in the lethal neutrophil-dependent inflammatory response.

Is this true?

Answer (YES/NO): NO